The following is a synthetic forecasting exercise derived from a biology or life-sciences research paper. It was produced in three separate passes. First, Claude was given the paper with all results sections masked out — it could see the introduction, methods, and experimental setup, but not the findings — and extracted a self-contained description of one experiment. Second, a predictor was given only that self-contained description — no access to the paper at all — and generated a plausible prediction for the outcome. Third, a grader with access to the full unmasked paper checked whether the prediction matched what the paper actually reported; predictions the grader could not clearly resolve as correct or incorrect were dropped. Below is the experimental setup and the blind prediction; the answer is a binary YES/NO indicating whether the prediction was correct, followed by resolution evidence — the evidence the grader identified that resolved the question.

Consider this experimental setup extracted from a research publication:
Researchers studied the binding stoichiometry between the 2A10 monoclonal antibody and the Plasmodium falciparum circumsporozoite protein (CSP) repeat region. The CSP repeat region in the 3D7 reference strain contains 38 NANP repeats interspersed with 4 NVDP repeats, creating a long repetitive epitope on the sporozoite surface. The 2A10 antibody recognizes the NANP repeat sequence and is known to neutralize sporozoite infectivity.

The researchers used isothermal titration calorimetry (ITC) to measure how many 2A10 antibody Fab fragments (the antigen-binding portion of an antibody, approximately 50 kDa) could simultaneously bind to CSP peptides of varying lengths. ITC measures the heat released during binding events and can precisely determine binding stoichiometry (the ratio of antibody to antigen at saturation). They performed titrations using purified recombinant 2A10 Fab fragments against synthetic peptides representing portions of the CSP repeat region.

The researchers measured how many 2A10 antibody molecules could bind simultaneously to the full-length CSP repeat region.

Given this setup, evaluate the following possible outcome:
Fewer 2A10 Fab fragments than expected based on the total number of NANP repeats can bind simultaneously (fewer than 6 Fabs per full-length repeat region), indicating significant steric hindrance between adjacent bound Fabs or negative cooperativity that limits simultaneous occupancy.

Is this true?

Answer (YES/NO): NO